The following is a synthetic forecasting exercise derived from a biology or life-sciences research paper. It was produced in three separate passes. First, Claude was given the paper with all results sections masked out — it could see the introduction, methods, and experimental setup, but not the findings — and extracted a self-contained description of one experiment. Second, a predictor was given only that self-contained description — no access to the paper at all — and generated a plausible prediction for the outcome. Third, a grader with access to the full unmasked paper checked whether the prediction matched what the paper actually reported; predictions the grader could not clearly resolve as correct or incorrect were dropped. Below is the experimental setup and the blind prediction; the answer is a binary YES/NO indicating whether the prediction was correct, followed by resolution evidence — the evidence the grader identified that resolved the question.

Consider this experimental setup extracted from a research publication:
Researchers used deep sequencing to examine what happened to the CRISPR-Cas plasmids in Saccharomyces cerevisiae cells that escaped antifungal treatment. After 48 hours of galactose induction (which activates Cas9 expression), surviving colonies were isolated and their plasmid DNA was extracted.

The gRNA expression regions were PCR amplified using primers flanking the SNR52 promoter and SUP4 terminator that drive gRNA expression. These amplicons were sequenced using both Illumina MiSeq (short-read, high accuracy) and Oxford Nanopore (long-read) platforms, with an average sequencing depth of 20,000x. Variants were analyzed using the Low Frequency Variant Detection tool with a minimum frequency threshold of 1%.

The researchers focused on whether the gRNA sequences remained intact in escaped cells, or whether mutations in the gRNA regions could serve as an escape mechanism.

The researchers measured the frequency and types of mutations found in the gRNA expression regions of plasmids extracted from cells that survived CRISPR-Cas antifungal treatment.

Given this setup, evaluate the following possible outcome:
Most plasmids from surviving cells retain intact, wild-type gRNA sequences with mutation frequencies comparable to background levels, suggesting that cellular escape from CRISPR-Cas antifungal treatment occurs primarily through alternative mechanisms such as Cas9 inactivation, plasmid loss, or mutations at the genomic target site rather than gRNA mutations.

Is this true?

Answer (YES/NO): NO